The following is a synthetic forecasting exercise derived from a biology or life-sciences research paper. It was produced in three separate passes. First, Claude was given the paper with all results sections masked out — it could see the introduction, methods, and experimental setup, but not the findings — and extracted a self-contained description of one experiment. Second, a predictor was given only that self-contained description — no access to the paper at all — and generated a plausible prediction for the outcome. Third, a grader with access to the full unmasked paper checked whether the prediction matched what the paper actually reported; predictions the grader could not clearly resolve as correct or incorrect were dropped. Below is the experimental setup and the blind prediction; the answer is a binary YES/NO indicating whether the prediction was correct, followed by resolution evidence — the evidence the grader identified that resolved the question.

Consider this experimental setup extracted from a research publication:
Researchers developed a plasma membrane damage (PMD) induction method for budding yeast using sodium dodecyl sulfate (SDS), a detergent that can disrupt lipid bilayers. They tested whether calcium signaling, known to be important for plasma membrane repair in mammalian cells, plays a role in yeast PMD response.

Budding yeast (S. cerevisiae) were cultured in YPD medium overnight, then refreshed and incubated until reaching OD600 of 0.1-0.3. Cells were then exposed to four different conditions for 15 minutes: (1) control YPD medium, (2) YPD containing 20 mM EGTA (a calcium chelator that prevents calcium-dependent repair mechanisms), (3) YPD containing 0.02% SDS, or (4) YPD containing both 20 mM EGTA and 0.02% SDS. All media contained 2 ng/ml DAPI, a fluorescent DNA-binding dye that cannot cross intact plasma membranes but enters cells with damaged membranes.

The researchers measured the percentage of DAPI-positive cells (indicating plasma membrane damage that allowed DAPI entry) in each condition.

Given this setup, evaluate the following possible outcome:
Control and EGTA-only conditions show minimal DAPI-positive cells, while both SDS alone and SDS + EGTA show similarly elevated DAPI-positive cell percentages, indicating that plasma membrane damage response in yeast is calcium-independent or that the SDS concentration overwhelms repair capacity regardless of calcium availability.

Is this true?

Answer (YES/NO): NO